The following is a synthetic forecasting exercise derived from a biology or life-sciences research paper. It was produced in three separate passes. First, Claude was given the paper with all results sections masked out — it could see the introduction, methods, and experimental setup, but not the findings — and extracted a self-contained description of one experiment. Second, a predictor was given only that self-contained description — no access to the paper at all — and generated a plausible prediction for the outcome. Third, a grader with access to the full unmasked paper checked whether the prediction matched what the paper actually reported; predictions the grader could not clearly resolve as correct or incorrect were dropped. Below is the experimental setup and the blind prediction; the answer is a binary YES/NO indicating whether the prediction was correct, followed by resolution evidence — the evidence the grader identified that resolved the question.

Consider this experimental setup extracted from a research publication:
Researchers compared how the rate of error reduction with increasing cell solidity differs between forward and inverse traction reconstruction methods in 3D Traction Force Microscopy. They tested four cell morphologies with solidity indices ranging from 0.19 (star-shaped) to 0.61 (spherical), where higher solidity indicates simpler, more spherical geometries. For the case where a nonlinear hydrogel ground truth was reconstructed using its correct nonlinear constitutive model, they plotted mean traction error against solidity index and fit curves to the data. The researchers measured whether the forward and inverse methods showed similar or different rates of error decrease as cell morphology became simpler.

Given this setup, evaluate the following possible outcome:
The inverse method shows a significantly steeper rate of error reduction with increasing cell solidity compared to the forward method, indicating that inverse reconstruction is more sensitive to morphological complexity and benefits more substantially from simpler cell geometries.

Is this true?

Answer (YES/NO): NO